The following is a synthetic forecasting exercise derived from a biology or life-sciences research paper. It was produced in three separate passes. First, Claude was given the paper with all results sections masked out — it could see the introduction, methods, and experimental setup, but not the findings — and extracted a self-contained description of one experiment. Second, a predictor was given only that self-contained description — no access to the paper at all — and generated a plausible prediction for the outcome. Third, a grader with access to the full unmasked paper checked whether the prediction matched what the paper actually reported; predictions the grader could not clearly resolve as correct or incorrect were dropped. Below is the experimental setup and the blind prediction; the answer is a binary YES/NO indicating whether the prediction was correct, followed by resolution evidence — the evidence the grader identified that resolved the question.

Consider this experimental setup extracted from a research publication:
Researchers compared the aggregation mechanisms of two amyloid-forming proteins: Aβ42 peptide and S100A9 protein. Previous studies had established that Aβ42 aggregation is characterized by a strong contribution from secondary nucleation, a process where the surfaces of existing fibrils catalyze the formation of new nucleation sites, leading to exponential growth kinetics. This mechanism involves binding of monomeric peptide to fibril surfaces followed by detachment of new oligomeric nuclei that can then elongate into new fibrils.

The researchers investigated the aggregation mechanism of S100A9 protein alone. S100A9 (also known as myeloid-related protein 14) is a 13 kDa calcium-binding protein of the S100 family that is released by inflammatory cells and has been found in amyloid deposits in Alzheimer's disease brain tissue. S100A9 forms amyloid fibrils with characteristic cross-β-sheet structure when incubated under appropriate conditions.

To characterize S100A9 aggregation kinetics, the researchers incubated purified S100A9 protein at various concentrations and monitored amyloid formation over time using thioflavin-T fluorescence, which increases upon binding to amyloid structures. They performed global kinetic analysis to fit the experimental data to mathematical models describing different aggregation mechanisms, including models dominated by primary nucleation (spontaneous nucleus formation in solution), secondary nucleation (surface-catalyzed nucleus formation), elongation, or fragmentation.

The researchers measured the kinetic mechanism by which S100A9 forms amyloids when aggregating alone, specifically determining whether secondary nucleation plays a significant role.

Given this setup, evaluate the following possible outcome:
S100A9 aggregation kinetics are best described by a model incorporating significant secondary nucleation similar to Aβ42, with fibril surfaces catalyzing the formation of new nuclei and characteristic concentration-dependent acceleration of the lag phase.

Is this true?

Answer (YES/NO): NO